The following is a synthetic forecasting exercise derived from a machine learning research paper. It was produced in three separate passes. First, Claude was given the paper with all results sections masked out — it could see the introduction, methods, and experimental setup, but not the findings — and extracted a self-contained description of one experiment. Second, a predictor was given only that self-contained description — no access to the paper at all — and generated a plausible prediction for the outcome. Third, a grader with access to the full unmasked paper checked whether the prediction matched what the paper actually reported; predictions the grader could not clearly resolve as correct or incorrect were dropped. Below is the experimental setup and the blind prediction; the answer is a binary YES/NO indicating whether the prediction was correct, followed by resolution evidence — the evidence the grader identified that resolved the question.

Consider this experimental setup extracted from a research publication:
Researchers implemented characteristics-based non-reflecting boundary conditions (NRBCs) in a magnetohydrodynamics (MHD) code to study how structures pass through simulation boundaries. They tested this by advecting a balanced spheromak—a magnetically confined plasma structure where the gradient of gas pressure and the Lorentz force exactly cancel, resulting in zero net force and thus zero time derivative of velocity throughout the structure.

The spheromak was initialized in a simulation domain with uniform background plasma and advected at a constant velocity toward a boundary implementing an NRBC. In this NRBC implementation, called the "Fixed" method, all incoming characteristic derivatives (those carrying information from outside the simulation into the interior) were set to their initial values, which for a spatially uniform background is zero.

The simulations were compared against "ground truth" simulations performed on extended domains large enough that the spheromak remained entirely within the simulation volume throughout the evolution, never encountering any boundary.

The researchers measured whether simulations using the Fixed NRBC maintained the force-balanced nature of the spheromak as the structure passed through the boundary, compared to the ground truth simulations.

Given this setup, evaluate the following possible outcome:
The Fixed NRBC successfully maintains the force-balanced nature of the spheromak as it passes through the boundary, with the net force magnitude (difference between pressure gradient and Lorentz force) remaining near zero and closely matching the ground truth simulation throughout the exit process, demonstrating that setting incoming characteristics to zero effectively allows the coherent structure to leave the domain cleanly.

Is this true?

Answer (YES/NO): NO